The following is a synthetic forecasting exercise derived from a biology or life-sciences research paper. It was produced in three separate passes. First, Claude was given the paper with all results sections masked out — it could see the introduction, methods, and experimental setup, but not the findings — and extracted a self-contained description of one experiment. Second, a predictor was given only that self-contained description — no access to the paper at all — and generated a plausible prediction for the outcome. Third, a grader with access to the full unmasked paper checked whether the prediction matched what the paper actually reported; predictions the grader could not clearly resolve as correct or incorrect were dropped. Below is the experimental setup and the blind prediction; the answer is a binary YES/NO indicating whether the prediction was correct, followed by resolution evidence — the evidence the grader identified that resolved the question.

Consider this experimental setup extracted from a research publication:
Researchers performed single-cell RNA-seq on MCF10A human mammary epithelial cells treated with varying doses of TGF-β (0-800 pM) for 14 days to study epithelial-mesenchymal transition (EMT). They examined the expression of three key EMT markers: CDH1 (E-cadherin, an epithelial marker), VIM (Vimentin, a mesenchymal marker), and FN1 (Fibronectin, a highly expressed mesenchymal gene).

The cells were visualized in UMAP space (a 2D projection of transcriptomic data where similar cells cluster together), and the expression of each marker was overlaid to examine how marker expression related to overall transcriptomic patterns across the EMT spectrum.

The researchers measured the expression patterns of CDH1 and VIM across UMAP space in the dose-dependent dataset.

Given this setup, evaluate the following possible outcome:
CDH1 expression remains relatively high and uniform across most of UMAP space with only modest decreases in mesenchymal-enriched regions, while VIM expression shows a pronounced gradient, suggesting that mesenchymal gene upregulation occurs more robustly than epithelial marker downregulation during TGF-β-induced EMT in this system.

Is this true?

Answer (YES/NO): NO